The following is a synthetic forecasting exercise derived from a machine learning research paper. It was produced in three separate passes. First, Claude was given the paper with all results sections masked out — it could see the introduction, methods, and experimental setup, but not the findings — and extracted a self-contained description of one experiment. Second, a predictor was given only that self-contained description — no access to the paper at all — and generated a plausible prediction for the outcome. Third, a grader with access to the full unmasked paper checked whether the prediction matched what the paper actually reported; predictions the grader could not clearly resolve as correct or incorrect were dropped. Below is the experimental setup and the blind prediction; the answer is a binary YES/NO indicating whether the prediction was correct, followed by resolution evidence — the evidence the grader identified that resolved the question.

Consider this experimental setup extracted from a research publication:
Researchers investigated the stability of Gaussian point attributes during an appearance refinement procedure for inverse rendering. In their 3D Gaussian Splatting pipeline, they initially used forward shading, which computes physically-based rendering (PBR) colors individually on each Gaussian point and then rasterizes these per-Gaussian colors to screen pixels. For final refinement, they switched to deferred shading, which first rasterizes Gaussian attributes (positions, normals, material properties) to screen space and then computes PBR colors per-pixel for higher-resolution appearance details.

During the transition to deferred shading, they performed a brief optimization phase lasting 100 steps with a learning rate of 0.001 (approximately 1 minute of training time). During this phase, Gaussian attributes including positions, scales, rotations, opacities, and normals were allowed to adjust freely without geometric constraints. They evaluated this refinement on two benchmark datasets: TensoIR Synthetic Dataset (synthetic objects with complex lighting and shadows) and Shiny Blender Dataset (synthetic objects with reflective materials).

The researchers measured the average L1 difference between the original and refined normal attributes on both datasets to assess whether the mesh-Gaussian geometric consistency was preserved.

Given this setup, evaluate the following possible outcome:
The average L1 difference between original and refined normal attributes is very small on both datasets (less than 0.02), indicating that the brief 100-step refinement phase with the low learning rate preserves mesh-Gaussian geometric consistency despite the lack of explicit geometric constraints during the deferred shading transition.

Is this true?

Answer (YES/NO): YES